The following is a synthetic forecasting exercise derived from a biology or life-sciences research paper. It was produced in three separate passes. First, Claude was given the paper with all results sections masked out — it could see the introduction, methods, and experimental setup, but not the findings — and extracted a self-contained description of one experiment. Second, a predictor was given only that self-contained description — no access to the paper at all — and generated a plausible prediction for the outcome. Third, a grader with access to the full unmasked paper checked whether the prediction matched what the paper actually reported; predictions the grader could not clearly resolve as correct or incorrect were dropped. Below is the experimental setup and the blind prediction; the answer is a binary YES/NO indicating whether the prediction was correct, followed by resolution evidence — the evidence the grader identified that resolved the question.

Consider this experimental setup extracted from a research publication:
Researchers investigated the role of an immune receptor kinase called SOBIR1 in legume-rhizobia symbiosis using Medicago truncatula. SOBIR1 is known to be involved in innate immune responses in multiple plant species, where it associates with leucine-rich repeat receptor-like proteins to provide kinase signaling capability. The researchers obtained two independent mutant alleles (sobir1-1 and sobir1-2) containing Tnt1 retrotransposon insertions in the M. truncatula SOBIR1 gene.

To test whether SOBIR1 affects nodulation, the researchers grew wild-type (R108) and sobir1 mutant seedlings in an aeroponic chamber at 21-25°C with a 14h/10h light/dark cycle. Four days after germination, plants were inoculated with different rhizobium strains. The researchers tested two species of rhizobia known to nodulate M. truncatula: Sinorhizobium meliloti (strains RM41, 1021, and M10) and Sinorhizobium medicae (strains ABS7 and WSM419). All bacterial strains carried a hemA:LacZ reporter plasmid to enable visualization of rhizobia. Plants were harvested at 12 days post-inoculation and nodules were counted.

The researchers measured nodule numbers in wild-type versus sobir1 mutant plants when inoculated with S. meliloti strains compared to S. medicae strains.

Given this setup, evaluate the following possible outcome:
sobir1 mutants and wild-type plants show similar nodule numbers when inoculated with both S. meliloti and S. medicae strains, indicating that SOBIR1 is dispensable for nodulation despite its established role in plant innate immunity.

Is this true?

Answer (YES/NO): NO